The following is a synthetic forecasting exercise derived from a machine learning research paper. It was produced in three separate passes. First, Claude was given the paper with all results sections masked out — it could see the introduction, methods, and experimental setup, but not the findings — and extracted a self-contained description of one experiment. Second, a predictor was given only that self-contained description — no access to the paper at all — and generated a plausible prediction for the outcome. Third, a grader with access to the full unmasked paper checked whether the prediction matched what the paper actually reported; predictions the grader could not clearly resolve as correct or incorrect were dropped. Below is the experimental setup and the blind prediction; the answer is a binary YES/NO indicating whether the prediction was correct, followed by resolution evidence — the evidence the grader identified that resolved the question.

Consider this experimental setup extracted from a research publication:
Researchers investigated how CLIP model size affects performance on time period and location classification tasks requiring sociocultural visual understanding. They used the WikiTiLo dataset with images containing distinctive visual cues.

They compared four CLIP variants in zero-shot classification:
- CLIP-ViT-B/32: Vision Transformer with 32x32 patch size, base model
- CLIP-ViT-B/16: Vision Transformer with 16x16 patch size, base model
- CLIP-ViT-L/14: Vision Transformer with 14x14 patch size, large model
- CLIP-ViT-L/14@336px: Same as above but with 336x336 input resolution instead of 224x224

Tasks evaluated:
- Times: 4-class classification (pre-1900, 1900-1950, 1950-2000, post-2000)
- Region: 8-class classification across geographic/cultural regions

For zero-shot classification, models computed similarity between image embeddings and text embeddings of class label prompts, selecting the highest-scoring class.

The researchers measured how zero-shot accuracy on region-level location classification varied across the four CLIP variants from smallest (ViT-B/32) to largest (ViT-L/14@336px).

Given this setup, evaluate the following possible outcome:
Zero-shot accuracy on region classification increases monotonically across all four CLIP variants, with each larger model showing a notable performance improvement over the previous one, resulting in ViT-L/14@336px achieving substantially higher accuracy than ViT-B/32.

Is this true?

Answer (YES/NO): YES